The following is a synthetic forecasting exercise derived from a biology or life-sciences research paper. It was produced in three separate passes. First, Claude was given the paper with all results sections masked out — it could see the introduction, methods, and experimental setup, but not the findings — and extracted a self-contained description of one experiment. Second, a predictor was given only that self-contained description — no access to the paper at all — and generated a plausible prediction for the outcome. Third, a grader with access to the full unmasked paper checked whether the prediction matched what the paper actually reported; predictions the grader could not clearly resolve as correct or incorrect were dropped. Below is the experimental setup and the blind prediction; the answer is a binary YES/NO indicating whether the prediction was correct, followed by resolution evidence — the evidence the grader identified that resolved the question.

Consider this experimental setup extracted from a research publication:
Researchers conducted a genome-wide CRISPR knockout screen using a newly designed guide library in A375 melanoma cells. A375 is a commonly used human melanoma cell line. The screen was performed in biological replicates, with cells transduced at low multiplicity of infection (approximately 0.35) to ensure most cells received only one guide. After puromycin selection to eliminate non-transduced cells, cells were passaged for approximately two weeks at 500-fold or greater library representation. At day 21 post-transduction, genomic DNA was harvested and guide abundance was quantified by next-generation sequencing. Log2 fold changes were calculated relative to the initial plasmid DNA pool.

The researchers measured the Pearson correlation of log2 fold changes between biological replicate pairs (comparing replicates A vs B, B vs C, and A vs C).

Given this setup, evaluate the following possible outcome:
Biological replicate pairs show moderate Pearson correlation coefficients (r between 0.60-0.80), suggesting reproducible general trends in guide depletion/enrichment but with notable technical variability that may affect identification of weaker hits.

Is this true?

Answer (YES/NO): NO